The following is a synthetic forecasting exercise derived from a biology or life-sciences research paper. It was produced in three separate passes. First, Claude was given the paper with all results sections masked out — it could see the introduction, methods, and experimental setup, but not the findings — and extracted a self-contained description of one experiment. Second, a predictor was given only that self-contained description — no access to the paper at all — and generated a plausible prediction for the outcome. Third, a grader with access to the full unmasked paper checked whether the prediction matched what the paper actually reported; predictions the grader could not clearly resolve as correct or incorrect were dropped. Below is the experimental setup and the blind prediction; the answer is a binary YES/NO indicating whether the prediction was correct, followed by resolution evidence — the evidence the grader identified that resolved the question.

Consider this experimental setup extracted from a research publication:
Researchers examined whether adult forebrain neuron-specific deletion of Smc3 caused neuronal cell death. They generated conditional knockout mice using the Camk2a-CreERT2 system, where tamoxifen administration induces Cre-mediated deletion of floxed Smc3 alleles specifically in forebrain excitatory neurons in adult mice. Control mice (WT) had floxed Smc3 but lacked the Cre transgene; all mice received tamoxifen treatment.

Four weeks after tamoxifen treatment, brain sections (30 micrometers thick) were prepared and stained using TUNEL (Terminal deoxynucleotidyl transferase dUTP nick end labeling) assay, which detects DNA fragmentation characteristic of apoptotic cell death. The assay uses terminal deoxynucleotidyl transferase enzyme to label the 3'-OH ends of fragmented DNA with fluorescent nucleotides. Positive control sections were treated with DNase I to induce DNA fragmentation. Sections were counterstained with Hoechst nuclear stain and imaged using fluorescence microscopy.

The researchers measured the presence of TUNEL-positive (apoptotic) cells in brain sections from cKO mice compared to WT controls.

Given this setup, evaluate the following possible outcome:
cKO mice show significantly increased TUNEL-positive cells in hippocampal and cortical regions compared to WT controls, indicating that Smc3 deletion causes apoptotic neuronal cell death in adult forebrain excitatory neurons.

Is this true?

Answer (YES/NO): NO